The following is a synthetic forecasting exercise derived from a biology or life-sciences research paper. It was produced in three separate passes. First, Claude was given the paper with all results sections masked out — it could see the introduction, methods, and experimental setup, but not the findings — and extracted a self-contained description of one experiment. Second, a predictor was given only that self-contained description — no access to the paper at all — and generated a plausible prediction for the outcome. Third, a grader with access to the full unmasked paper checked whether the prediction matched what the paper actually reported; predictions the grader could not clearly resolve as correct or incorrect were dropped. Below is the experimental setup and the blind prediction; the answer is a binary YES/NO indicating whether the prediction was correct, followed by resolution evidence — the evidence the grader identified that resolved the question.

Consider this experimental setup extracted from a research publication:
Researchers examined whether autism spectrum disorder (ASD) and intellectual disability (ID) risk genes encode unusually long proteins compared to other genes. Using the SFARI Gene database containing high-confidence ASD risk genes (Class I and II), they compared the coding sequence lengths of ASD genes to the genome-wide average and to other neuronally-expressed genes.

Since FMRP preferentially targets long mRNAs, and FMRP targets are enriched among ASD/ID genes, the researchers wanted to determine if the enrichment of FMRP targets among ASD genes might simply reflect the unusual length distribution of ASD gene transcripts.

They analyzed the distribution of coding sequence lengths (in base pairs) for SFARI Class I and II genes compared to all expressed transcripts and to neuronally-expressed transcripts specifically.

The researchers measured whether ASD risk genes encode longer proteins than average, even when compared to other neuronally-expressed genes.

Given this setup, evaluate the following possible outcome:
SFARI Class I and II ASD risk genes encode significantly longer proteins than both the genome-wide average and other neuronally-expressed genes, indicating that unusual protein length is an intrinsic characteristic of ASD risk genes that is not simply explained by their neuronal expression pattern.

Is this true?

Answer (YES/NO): YES